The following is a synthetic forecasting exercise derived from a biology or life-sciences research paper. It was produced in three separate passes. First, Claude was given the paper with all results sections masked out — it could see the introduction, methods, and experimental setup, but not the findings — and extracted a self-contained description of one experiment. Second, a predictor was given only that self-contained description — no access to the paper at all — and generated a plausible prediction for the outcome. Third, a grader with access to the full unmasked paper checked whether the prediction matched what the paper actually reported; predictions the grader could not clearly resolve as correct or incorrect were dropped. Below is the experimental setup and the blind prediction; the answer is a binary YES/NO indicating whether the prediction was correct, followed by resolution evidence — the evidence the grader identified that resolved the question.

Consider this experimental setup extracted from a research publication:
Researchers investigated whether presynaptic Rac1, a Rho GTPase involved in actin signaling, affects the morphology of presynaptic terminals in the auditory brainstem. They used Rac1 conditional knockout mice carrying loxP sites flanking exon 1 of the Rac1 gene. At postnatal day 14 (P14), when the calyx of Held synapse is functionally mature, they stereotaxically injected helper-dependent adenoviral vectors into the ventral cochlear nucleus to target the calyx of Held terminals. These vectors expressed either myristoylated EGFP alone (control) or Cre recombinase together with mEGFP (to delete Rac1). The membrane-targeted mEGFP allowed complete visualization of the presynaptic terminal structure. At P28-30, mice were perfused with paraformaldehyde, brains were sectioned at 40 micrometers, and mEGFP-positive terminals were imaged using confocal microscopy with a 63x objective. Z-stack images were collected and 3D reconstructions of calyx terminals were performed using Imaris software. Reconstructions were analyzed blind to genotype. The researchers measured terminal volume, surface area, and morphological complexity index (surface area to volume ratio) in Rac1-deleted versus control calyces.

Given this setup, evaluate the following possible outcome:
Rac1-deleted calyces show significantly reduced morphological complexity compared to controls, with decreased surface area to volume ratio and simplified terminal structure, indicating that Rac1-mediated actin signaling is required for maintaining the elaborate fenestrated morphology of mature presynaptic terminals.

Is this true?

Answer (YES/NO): NO